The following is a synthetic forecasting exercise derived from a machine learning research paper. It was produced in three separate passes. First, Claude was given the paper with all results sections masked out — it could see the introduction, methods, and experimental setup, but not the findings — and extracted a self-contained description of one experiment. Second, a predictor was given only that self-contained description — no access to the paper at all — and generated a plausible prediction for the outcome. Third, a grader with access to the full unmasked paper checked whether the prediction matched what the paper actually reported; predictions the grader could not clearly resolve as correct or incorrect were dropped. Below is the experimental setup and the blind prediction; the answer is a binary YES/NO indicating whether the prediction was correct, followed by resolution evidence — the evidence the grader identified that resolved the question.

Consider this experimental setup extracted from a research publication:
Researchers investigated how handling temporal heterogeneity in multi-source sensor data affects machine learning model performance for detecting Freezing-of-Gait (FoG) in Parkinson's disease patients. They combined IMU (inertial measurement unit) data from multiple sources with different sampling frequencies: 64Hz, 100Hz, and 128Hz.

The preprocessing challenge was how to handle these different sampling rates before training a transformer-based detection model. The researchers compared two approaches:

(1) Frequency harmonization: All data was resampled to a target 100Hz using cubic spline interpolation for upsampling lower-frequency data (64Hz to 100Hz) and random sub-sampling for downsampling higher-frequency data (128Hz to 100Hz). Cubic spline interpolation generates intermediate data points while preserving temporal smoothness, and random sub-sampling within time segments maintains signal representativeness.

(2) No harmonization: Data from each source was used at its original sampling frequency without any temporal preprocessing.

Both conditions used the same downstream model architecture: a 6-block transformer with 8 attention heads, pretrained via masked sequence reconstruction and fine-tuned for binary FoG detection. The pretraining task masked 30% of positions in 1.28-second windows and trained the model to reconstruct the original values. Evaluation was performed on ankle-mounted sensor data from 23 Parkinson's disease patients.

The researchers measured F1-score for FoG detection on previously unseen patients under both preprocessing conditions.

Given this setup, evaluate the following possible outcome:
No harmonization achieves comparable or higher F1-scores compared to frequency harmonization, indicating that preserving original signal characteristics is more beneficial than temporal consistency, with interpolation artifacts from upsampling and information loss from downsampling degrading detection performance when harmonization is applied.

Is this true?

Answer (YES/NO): NO